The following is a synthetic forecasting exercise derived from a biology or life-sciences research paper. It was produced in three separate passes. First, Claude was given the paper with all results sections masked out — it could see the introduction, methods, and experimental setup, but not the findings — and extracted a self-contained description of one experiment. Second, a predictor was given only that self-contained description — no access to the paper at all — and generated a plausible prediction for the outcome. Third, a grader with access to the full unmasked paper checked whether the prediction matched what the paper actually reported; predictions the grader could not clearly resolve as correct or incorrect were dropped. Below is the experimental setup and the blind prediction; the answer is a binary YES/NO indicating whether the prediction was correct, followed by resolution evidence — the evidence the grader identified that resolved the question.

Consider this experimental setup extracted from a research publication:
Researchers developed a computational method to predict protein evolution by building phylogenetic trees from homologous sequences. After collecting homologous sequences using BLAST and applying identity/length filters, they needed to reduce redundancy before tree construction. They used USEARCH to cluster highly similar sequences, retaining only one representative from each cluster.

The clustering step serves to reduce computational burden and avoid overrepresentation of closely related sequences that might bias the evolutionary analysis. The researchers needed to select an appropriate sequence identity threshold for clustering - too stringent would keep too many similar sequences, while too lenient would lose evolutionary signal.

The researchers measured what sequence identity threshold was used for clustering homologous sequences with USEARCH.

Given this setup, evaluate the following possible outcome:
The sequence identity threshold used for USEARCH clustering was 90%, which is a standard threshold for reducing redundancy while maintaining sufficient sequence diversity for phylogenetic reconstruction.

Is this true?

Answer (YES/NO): YES